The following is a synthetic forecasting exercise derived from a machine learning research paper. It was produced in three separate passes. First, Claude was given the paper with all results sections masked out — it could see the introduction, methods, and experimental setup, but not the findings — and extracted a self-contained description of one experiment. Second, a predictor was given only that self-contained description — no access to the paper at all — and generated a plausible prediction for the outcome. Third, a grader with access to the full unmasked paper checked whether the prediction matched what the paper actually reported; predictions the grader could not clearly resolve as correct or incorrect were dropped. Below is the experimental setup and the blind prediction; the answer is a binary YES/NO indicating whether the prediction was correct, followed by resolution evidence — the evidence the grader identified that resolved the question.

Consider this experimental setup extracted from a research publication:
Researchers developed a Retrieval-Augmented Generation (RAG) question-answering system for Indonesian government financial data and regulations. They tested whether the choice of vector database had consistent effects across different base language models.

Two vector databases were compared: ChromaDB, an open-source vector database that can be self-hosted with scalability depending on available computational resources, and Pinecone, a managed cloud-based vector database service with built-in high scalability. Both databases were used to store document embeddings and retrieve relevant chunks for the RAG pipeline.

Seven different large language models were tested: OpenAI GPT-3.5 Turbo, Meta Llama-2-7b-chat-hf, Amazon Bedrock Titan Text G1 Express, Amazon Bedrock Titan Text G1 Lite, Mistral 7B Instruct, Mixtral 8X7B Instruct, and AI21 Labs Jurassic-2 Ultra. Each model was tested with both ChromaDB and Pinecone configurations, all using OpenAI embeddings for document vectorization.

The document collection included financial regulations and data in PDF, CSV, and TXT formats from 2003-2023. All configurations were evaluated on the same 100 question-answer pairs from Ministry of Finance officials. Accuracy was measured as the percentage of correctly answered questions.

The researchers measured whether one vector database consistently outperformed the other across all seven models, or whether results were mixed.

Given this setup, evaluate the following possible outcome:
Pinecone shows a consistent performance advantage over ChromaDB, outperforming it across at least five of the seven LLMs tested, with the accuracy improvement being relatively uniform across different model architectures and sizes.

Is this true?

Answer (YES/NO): YES